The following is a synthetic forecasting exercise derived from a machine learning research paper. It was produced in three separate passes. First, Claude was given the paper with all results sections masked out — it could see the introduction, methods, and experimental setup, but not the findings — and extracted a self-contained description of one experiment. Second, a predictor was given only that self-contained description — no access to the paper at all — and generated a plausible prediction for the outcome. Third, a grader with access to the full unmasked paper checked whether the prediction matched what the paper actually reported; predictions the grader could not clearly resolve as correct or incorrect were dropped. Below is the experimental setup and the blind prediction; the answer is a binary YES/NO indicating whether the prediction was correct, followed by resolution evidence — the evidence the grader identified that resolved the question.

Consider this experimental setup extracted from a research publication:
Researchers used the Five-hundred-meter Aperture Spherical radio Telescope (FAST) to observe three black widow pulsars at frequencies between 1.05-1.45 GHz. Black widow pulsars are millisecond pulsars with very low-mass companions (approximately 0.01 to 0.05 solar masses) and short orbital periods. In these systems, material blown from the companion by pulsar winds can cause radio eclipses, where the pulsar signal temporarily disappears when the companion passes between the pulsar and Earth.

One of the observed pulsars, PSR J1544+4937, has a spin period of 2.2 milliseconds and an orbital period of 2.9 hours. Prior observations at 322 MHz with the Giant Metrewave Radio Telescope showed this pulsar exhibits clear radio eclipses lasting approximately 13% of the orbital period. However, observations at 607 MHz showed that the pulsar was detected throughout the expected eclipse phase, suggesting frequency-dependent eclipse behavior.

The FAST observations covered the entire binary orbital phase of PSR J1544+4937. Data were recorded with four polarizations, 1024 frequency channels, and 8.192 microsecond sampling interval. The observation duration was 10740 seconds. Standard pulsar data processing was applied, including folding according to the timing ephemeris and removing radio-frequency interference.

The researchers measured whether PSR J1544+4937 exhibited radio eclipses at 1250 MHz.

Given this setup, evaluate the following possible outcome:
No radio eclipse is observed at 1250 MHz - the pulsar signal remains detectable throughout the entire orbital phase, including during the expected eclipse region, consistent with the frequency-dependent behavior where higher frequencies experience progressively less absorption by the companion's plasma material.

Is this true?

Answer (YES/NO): YES